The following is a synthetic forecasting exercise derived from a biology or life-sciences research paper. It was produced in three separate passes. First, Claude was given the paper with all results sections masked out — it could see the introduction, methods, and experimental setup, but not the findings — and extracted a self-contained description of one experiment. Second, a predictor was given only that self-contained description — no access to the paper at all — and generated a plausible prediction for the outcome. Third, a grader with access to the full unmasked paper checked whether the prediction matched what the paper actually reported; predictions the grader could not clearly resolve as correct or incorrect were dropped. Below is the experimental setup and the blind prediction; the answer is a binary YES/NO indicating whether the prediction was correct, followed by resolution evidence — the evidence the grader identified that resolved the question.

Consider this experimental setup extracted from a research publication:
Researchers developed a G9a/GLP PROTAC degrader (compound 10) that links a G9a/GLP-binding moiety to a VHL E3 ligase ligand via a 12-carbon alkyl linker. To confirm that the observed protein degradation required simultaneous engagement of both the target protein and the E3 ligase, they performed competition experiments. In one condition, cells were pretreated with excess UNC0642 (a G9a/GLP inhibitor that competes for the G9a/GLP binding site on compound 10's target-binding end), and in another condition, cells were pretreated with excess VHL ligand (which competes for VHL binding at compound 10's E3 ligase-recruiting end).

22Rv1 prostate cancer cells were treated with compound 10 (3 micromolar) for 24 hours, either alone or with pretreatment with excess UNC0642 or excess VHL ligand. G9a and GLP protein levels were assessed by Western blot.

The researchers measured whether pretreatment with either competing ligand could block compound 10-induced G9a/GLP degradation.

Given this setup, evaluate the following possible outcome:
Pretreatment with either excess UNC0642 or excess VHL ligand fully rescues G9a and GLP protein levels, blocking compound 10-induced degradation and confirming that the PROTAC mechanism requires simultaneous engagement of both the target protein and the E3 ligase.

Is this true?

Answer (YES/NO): YES